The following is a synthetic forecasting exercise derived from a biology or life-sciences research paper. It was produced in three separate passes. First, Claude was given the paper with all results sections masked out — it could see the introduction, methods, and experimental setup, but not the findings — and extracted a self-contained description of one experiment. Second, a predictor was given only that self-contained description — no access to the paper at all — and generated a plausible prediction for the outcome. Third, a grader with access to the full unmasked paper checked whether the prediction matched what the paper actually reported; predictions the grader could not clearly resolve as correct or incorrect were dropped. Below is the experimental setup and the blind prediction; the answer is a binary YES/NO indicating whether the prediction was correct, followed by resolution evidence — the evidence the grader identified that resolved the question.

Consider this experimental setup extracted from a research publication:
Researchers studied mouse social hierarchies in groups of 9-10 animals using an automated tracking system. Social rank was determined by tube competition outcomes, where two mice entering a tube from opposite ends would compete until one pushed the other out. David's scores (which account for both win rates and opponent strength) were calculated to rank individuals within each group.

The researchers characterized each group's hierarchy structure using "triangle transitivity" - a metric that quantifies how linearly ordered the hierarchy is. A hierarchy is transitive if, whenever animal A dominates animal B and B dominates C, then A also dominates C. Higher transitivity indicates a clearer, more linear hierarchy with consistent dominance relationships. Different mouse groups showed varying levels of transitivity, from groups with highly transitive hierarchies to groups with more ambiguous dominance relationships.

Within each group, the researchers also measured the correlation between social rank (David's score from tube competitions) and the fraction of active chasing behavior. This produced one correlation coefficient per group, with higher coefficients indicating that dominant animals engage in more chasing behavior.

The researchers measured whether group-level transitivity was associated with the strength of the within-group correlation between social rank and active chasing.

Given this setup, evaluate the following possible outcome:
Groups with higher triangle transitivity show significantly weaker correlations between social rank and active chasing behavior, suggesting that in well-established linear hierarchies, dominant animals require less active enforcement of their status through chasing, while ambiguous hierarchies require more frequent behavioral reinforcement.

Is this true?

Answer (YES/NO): YES